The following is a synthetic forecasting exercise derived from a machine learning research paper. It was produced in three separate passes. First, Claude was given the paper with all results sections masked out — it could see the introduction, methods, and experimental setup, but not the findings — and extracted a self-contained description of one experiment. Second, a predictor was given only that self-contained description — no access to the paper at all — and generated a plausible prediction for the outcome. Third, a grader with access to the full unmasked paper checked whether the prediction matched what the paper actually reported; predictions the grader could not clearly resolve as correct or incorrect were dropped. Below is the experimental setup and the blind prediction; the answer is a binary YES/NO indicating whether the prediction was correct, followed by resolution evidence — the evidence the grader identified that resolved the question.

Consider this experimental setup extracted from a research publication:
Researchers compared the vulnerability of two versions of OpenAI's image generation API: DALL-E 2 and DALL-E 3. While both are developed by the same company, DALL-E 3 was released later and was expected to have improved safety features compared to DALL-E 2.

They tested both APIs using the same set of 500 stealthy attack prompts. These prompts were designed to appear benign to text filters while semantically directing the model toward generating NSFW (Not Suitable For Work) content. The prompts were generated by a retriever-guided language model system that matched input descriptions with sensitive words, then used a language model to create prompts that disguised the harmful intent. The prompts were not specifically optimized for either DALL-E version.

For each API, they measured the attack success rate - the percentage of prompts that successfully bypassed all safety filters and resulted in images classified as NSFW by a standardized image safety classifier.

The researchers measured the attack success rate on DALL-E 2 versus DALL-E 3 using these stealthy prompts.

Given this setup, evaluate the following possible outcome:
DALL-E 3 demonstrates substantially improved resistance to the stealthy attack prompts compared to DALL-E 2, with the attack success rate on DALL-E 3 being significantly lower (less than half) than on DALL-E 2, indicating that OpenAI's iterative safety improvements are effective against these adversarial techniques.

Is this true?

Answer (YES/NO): NO